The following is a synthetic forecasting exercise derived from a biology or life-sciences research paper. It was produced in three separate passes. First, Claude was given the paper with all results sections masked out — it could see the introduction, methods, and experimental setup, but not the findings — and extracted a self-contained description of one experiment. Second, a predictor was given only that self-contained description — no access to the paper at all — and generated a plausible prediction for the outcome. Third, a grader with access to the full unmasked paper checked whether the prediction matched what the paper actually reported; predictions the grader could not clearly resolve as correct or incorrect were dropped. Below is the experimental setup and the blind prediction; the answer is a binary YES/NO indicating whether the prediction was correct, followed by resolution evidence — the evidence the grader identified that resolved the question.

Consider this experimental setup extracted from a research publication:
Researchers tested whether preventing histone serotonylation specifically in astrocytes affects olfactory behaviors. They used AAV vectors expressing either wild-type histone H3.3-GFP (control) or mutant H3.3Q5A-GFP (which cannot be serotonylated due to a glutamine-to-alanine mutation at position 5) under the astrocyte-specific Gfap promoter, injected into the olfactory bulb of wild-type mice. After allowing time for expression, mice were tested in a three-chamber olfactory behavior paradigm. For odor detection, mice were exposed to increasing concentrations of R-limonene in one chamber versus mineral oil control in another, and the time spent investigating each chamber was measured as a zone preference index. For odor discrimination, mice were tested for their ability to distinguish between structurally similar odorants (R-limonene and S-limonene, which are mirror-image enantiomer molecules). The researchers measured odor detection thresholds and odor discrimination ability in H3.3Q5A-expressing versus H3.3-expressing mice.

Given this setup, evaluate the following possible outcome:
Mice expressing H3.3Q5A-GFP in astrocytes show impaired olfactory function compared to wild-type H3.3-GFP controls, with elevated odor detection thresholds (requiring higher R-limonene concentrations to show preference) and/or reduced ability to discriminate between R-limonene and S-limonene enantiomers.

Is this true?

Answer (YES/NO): YES